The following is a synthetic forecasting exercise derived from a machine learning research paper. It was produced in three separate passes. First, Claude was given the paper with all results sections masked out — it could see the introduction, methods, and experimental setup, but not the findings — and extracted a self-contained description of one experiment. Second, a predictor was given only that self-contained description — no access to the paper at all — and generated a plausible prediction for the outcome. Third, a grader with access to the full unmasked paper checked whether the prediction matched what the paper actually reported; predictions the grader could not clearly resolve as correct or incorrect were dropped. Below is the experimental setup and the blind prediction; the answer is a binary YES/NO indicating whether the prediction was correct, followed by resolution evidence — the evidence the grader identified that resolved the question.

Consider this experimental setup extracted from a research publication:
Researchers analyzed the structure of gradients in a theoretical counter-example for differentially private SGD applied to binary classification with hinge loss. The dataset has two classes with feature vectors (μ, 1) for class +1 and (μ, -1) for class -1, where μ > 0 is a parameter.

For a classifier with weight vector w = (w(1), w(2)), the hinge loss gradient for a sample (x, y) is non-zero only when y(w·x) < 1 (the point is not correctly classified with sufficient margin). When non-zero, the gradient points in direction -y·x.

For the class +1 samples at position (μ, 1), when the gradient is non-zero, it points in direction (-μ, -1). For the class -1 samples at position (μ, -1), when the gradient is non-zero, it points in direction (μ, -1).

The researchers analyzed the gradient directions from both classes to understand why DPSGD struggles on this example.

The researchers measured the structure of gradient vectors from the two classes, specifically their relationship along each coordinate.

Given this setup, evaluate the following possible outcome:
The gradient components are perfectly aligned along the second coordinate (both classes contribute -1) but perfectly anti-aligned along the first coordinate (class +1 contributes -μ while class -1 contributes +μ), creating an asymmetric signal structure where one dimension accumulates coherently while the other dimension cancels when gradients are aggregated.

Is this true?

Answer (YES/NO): YES